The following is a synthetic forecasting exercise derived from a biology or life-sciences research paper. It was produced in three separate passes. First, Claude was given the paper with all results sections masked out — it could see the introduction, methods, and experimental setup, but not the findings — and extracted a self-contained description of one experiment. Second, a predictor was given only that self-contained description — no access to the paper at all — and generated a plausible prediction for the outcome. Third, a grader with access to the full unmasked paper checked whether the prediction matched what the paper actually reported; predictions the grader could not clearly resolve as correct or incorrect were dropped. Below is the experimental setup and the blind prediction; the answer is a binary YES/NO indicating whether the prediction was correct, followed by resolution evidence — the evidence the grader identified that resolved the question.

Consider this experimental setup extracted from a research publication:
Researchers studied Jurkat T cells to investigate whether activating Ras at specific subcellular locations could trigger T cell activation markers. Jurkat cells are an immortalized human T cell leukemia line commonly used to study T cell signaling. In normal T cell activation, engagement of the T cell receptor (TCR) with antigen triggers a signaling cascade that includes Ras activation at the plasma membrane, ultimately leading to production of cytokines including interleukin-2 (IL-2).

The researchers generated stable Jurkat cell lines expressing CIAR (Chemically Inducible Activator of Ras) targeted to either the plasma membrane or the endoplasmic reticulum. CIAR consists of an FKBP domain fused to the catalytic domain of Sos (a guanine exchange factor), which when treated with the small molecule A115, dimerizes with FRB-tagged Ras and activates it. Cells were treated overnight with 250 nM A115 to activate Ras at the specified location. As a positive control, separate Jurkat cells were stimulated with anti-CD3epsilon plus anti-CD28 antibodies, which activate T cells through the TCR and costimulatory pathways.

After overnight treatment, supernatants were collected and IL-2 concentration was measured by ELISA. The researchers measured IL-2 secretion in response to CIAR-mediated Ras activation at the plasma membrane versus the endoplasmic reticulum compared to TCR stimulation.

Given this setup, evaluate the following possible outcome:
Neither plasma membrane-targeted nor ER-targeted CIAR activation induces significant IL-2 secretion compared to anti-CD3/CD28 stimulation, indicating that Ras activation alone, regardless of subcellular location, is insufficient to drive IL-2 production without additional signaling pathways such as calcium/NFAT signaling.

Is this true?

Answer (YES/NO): NO